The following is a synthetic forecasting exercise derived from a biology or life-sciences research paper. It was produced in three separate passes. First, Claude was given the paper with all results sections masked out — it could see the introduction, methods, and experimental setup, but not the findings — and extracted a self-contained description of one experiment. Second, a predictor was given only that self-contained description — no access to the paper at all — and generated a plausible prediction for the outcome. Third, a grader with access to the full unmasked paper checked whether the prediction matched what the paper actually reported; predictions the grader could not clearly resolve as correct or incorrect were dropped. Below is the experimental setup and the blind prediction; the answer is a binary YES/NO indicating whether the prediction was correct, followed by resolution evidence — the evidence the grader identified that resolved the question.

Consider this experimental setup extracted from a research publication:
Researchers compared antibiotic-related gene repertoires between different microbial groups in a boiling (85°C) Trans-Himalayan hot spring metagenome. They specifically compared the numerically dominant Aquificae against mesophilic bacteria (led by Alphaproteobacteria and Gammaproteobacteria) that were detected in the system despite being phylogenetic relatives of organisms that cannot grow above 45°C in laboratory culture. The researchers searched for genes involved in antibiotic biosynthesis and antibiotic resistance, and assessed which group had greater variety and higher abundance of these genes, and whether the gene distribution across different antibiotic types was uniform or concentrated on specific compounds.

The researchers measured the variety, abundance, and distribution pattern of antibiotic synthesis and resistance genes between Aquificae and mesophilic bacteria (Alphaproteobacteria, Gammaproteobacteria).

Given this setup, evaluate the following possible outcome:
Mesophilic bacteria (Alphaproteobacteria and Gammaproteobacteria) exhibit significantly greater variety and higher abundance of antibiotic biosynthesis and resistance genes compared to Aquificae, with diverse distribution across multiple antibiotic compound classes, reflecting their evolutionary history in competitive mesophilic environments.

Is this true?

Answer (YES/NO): NO